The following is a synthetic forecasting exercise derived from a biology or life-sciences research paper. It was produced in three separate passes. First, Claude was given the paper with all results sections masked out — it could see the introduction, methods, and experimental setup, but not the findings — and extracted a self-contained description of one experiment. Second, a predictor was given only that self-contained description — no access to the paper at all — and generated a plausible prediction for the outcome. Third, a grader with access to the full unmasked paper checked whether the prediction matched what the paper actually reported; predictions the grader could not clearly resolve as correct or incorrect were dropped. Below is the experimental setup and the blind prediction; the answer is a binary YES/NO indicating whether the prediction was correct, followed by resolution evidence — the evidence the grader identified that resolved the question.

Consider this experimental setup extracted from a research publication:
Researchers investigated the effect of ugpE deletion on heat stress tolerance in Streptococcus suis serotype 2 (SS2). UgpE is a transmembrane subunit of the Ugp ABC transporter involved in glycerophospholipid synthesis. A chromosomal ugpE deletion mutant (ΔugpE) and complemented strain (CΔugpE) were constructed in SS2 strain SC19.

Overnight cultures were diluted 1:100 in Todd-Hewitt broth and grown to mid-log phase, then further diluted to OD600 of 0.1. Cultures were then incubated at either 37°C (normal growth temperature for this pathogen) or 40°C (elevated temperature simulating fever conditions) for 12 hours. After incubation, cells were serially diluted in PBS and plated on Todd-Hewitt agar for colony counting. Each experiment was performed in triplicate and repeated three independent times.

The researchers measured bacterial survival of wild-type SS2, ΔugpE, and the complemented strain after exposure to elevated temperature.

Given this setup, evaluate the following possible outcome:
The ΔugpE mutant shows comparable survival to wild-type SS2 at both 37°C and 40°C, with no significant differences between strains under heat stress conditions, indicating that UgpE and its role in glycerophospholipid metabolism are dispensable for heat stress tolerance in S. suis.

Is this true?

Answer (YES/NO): NO